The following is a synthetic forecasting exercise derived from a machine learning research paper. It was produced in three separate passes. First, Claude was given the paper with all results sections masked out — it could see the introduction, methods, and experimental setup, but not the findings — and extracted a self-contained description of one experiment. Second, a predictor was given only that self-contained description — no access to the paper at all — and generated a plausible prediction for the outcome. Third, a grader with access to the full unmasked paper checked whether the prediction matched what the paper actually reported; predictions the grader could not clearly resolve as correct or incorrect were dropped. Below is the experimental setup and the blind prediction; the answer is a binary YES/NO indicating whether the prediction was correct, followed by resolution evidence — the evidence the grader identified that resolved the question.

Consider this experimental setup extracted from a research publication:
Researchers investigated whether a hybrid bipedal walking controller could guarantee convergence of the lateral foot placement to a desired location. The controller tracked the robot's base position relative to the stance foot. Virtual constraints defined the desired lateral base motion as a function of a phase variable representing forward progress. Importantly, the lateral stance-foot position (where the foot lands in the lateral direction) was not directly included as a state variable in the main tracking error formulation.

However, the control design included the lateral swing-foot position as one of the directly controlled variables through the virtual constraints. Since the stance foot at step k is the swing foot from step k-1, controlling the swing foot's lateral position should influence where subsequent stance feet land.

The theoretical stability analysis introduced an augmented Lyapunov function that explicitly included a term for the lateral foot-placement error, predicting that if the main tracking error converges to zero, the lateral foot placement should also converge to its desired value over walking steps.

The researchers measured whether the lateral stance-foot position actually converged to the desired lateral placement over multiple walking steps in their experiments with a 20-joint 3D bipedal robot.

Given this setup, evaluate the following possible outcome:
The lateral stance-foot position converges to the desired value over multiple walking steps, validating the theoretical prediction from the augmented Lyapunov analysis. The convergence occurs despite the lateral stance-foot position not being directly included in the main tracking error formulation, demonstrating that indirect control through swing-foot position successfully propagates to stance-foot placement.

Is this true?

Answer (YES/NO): YES